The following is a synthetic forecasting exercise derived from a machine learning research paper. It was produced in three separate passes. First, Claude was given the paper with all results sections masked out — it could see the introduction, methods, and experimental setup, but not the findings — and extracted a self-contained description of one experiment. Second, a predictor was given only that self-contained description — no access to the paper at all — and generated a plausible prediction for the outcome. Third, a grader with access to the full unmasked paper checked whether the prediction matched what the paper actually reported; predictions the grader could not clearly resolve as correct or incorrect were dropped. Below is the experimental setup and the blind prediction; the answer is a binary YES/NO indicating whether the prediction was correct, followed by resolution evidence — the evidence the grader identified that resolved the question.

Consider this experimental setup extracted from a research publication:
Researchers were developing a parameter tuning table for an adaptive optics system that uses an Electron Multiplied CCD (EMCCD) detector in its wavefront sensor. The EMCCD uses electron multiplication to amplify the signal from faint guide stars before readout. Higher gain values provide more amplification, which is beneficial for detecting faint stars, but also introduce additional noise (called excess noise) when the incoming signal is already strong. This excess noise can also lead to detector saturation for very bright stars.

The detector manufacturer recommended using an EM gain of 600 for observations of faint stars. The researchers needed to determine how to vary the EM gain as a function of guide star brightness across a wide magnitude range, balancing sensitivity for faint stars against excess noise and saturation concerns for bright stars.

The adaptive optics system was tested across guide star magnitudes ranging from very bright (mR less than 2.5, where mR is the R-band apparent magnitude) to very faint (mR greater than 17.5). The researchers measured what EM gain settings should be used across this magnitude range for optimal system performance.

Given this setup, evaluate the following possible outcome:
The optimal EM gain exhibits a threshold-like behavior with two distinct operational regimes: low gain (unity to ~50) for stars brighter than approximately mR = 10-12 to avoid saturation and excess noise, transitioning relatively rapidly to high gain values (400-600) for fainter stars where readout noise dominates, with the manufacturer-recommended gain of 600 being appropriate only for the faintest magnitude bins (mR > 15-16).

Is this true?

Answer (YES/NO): NO